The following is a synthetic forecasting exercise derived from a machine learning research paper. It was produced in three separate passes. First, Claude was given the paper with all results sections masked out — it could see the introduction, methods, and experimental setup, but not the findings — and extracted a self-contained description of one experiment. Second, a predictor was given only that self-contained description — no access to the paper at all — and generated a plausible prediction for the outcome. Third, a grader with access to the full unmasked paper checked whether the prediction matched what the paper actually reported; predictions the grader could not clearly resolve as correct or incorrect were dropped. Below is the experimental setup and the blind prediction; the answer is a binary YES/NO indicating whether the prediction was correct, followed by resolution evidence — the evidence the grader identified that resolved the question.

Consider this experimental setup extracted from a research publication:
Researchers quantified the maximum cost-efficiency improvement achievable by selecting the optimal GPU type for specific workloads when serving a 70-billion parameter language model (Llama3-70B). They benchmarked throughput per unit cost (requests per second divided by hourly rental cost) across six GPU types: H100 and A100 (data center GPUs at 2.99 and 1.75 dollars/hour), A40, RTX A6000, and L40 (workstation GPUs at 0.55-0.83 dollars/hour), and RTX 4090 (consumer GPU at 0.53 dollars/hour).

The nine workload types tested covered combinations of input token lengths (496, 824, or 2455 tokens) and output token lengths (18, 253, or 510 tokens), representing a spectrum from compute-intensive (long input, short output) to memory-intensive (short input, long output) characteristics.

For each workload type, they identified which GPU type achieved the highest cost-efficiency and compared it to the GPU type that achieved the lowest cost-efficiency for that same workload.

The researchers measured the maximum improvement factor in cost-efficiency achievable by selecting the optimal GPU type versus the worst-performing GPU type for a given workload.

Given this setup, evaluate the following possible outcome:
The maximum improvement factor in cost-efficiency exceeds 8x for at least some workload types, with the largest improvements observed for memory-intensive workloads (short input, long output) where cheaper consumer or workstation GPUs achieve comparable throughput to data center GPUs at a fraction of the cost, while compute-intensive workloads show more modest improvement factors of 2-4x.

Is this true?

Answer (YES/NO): NO